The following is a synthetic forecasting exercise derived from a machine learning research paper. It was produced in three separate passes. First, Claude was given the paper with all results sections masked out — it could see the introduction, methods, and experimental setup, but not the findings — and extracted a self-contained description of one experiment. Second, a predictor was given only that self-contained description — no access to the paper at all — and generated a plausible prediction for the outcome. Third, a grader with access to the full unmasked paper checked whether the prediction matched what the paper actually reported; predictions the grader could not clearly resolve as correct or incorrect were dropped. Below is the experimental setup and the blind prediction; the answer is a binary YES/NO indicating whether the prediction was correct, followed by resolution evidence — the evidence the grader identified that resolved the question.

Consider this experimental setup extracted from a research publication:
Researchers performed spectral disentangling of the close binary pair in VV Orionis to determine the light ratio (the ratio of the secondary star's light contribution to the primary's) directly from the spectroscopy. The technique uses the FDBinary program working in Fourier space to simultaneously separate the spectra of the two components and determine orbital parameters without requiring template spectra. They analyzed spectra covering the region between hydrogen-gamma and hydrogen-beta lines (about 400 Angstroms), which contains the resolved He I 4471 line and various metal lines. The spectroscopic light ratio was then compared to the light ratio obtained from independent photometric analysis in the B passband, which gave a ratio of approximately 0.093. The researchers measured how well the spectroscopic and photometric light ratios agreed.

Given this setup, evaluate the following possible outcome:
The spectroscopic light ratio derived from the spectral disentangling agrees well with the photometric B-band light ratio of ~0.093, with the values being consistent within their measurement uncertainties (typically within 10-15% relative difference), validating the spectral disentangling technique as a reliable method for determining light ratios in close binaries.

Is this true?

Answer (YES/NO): NO